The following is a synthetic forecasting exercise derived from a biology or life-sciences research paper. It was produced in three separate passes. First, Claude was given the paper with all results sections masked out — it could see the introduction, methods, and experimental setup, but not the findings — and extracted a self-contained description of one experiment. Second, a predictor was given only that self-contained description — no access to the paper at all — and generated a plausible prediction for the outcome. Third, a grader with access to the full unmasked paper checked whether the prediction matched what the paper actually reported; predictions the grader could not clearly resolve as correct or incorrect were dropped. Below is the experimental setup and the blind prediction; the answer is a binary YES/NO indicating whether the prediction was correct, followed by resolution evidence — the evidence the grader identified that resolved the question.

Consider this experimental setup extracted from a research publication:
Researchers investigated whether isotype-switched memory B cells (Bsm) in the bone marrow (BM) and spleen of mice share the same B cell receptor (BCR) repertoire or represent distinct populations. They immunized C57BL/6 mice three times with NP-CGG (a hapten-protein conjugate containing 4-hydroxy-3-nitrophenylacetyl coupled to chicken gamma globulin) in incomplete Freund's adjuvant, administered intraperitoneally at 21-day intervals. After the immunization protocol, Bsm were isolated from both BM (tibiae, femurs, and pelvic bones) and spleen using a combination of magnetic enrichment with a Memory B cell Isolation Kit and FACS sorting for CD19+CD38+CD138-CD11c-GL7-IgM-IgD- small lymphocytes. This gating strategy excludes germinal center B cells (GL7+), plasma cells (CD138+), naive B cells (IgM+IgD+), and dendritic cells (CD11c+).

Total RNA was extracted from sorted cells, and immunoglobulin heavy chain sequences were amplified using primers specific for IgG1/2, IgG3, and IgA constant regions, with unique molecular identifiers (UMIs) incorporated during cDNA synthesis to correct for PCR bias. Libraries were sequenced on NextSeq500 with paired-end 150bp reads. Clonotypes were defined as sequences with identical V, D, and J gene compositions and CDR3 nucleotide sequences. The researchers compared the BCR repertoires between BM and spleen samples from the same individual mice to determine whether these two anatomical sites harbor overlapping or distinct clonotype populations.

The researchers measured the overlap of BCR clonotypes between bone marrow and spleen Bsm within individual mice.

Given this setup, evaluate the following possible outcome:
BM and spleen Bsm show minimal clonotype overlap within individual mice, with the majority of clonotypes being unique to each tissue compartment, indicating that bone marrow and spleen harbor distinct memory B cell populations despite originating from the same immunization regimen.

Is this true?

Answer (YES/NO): YES